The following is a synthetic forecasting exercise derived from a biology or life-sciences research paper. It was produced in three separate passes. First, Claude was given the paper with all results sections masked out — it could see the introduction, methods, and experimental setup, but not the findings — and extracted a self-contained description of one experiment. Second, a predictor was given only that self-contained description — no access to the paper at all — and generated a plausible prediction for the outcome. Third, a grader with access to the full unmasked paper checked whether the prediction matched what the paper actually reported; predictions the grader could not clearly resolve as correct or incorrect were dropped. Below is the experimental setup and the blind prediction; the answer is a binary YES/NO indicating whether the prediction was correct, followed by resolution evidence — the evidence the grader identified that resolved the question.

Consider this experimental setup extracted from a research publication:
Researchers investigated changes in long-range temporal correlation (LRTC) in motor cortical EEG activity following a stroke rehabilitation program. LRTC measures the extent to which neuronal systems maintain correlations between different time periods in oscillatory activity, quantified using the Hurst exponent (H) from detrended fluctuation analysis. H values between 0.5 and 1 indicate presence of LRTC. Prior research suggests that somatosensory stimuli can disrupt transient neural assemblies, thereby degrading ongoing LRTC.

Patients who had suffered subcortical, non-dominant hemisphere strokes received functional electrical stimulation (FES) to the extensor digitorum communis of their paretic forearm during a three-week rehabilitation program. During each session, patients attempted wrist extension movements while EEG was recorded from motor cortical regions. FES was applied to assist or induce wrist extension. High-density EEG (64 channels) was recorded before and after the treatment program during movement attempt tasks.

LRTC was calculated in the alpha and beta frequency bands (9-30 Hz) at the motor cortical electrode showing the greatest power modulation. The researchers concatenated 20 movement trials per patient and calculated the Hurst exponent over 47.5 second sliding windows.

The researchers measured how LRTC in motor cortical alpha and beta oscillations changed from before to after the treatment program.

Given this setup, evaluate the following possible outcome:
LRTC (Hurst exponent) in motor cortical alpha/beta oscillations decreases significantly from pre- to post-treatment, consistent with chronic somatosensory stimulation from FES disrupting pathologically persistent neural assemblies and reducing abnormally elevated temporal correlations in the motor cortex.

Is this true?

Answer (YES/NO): NO